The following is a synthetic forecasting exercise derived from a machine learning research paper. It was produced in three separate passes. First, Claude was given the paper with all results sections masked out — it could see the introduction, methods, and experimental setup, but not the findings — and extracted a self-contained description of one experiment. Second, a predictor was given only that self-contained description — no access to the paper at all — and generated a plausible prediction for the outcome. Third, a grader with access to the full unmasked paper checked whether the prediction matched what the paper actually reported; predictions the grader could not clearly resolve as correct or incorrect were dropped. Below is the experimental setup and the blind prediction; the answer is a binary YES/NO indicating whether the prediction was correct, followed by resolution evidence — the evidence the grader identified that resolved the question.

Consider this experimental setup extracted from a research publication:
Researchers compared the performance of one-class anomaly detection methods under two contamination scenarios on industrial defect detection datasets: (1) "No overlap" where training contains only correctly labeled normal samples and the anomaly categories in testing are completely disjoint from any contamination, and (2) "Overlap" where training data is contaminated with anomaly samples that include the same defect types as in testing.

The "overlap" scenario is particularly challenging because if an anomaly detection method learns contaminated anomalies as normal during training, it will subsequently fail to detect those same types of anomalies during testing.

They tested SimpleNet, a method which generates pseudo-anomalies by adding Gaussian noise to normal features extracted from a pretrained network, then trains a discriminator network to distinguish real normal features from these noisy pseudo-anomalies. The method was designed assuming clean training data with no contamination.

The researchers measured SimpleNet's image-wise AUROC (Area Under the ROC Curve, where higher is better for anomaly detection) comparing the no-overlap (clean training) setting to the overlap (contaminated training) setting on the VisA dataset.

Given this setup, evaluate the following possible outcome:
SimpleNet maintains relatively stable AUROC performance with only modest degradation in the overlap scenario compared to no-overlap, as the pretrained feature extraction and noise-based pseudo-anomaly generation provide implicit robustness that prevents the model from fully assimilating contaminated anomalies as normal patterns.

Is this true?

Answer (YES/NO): NO